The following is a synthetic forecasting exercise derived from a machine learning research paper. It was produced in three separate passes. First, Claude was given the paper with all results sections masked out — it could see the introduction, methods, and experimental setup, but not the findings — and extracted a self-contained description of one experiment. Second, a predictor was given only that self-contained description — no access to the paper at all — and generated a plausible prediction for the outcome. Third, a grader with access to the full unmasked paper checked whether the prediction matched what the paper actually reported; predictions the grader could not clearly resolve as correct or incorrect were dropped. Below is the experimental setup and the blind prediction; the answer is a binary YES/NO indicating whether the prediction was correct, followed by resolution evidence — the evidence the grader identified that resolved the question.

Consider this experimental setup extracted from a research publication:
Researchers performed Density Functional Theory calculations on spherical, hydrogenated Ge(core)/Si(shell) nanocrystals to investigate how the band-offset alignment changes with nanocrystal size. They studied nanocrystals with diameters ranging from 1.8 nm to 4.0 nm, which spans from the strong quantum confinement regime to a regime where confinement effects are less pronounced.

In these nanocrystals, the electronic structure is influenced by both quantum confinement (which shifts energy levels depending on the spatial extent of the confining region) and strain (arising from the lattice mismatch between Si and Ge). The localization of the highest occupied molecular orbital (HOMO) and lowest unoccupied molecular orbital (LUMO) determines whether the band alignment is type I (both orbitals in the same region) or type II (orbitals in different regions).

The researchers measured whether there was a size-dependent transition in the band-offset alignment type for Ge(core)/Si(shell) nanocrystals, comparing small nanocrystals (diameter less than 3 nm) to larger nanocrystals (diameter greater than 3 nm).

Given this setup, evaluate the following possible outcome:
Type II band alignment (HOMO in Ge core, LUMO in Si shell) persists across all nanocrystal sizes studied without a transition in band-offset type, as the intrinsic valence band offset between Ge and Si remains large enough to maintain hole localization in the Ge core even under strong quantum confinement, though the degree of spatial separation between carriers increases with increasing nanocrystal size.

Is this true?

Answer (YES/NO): NO